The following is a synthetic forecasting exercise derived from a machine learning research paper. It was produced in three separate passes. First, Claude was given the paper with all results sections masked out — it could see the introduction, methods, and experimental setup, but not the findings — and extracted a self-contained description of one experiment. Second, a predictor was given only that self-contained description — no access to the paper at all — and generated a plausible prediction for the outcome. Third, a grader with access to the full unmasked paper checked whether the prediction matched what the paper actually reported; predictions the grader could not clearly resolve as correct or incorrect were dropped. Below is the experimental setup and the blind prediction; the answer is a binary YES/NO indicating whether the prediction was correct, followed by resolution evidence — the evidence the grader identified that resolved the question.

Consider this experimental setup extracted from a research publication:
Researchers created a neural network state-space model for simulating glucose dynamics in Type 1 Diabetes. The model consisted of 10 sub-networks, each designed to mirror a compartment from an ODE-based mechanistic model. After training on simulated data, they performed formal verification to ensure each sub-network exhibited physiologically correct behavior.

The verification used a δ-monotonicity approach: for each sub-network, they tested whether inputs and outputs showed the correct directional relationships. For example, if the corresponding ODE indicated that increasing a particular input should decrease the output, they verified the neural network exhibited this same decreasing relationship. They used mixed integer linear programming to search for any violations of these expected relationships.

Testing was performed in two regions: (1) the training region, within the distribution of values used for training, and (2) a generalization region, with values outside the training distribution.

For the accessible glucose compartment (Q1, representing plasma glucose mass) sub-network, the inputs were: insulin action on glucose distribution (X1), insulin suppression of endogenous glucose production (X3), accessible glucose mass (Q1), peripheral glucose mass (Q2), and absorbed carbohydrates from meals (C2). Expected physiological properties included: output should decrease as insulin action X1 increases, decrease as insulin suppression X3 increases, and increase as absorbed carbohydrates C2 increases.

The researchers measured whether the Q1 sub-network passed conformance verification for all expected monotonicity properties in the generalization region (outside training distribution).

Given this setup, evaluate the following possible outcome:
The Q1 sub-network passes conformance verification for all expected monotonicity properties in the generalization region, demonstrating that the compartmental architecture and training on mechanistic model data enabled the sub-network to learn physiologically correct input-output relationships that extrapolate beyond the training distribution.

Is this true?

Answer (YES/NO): NO